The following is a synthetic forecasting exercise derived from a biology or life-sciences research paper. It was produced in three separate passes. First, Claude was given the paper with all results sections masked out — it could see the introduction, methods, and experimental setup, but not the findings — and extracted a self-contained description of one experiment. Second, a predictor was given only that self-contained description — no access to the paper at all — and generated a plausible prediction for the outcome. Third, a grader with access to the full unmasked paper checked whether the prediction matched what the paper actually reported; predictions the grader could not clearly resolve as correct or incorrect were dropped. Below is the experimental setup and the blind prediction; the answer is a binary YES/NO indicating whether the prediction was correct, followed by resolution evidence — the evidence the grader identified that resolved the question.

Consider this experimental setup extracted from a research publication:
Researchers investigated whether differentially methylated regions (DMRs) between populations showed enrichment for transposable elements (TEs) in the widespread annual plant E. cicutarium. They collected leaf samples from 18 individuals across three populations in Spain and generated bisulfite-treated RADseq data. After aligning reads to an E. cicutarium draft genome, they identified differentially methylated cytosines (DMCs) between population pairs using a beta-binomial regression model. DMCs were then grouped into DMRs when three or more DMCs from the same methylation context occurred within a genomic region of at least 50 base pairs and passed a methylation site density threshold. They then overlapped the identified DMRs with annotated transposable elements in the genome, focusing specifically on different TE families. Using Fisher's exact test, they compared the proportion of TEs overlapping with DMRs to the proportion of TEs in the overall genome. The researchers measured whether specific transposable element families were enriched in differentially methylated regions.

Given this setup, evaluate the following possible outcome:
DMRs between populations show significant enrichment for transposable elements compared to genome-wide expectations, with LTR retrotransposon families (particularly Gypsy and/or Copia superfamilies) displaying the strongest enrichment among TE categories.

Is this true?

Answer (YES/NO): NO